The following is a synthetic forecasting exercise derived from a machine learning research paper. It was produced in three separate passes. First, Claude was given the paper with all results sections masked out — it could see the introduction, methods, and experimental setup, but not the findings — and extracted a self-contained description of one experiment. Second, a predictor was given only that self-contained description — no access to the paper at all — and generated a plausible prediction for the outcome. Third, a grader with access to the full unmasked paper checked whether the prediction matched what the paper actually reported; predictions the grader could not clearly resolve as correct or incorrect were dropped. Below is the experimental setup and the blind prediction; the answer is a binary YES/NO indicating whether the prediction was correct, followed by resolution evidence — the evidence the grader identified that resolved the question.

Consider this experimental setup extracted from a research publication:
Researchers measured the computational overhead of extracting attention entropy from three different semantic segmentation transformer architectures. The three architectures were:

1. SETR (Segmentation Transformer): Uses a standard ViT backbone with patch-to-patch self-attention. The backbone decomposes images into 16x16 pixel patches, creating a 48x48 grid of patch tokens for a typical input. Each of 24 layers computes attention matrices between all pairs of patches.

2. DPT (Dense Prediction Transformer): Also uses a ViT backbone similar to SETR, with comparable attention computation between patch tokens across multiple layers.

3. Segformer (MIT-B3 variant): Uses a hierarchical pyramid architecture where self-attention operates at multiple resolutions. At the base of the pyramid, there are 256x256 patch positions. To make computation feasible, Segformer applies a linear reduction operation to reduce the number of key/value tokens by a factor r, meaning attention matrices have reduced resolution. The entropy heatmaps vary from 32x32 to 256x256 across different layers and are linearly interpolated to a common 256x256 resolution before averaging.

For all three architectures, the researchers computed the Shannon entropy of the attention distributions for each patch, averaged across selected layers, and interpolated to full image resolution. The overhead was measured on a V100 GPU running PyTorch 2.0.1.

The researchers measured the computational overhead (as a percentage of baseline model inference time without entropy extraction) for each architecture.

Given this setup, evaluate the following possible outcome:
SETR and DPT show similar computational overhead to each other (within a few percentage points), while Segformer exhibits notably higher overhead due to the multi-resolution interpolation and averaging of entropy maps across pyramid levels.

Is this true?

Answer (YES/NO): YES